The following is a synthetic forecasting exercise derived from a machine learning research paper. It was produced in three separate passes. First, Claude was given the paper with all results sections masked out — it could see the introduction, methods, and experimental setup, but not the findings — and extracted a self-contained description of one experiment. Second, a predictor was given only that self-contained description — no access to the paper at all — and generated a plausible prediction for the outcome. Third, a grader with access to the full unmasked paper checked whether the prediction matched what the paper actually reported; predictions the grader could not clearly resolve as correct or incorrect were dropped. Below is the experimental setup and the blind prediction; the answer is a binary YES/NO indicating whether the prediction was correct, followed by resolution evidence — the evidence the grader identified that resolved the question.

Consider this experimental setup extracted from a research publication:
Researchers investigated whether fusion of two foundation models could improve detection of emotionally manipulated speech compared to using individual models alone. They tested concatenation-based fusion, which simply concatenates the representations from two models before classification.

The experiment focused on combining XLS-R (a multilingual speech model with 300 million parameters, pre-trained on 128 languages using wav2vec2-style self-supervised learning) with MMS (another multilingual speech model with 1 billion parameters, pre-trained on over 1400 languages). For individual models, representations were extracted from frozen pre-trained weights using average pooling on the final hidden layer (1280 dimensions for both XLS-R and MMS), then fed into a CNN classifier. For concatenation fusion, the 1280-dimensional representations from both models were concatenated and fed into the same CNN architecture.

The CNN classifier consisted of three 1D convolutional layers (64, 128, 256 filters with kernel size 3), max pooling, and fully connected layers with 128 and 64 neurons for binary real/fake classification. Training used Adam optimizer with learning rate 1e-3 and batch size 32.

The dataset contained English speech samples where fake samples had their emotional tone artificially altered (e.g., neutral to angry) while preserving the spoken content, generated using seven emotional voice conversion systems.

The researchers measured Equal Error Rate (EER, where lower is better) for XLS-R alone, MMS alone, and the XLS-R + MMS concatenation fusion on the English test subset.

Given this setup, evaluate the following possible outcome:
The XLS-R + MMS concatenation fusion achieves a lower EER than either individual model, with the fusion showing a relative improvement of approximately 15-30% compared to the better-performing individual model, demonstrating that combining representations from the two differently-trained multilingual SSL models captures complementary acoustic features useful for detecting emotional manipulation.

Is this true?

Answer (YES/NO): NO